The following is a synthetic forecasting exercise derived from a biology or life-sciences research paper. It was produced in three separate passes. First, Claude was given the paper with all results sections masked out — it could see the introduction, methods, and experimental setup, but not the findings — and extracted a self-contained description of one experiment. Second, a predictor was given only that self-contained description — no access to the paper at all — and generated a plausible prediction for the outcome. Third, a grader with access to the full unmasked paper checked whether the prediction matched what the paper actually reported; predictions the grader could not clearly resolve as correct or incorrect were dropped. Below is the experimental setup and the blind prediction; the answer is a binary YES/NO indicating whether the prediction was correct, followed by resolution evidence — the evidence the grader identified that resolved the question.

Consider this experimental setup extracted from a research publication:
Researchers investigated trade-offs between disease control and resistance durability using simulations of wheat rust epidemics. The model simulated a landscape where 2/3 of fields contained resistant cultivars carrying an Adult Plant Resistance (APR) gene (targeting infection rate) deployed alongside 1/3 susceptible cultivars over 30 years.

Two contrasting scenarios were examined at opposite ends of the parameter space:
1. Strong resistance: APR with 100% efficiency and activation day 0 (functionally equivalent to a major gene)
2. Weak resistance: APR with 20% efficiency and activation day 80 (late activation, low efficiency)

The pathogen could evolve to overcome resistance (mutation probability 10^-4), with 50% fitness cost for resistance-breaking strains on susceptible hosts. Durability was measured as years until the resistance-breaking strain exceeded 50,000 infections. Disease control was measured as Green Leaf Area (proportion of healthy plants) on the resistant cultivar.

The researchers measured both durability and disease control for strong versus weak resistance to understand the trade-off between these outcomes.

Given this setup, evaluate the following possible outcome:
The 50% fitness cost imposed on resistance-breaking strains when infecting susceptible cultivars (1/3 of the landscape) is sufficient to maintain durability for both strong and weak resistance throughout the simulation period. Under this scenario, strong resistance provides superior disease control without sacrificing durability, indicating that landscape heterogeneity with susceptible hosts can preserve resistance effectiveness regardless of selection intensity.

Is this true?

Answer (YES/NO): NO